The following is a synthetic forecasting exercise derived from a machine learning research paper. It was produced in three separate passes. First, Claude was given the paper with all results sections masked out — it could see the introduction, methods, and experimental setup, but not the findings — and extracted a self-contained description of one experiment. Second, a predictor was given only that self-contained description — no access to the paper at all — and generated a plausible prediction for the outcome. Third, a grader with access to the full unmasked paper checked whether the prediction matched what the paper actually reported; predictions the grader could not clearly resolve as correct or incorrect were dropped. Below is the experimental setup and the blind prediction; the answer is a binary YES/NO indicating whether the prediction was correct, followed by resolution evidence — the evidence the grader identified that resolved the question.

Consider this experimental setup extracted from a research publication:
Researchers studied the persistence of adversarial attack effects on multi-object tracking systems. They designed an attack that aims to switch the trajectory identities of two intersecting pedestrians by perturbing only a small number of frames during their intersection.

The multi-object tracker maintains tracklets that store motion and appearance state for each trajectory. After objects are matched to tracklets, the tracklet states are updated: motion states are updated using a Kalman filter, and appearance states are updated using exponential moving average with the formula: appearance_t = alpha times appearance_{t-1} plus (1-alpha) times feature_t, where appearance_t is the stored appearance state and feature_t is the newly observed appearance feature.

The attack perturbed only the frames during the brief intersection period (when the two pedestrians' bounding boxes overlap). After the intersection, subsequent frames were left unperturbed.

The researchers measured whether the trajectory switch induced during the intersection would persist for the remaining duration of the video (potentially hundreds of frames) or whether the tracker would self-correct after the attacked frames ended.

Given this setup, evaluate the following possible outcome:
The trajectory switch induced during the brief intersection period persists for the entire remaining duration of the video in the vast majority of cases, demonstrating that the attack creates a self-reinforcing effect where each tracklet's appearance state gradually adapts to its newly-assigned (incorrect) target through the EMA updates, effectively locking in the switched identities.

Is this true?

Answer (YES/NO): YES